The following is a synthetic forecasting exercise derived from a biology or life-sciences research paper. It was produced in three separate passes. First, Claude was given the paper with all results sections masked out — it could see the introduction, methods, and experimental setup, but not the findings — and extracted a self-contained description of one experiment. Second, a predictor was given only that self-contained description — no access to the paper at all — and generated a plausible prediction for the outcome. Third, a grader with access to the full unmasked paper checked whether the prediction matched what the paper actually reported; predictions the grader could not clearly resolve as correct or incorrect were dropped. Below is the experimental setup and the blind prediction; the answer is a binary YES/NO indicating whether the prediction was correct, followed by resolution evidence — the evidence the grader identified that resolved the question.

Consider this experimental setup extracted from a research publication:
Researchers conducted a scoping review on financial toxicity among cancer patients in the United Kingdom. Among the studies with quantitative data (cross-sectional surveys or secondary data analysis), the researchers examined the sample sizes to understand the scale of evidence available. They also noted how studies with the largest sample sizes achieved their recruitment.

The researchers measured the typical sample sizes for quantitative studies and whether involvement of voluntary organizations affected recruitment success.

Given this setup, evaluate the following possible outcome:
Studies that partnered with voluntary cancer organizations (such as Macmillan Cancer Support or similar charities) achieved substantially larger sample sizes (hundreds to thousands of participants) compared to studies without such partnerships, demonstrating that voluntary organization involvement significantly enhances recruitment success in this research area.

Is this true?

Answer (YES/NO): YES